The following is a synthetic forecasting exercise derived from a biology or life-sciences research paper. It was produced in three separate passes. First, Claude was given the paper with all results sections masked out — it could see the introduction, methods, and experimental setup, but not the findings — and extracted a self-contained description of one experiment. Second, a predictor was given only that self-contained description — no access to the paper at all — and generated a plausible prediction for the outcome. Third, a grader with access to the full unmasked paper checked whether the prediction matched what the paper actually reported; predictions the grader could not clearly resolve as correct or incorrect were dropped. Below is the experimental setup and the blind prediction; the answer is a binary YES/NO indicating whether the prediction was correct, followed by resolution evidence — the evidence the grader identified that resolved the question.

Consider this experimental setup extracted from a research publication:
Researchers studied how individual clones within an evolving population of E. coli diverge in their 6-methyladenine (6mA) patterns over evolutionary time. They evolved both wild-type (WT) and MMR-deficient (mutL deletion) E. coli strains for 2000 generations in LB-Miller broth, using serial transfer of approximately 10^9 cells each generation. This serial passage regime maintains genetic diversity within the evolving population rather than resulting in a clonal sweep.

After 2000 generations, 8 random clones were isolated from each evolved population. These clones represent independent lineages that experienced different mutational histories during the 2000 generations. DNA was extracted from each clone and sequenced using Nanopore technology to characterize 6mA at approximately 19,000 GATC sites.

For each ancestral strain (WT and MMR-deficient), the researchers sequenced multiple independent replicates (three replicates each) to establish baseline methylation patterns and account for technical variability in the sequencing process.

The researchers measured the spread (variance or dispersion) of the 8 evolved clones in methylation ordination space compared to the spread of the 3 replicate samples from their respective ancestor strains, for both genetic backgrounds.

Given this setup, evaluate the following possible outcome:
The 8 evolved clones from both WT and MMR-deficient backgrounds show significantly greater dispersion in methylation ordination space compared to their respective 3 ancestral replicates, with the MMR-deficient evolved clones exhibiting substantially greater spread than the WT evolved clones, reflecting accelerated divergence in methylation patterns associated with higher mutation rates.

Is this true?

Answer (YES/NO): NO